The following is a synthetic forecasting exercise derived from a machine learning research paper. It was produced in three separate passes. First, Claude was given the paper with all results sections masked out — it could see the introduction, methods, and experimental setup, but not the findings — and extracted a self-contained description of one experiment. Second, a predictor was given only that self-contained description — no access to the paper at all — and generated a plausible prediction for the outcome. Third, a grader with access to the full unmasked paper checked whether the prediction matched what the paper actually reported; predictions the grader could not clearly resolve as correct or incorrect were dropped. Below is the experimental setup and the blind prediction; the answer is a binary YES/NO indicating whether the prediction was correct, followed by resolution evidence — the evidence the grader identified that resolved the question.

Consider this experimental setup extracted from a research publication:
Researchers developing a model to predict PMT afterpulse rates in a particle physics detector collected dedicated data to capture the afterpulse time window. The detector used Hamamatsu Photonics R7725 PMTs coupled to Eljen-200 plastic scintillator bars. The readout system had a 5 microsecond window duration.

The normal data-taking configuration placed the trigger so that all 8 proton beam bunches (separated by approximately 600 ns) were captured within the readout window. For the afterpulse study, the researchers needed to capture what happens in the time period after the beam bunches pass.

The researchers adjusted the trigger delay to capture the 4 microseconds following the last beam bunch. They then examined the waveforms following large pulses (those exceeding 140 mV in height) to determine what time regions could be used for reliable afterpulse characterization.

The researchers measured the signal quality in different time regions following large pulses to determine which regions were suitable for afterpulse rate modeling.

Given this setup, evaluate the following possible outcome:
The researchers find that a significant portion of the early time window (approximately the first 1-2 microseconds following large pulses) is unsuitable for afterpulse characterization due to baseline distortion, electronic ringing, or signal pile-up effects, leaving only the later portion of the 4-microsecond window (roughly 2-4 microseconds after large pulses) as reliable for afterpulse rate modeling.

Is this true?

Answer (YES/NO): NO